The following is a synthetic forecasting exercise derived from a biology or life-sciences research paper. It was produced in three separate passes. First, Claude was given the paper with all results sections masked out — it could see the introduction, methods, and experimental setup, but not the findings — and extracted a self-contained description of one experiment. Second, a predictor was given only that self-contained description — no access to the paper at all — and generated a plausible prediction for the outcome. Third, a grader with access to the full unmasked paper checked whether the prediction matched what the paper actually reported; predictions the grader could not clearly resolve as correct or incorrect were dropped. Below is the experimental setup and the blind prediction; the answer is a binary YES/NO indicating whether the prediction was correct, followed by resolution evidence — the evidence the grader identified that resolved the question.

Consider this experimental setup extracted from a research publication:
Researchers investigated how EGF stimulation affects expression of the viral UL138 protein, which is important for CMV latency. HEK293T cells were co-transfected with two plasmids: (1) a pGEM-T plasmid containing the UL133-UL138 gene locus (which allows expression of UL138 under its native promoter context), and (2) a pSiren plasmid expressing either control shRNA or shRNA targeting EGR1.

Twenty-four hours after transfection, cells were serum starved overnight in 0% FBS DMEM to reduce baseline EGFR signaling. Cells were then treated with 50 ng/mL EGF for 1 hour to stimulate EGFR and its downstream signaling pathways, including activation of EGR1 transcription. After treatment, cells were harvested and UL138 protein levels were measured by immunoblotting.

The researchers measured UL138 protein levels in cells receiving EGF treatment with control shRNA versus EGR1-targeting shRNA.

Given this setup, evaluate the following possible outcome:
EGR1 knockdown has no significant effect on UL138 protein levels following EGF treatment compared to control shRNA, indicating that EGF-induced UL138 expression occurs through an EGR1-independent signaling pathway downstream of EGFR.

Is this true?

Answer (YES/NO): NO